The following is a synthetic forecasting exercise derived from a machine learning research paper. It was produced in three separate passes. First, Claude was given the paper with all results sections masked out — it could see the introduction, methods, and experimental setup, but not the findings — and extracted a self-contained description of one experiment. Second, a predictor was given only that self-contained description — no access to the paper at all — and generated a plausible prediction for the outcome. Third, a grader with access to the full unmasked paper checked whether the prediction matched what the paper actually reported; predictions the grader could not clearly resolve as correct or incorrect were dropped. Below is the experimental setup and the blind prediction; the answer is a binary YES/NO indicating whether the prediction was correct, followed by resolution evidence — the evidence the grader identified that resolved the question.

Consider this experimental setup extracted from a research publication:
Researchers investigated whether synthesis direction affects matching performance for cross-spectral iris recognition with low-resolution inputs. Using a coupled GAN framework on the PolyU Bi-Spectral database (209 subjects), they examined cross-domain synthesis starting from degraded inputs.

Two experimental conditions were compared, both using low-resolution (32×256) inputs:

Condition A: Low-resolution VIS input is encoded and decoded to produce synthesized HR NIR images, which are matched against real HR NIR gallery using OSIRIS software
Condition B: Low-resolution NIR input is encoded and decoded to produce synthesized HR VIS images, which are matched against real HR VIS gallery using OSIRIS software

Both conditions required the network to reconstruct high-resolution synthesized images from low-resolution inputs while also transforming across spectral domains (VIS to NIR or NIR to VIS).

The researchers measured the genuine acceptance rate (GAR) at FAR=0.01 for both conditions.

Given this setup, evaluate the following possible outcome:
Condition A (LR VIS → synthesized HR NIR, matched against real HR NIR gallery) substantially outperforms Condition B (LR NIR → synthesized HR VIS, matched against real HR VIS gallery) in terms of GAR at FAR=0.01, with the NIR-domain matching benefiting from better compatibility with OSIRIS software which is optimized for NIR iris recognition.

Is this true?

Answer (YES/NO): NO